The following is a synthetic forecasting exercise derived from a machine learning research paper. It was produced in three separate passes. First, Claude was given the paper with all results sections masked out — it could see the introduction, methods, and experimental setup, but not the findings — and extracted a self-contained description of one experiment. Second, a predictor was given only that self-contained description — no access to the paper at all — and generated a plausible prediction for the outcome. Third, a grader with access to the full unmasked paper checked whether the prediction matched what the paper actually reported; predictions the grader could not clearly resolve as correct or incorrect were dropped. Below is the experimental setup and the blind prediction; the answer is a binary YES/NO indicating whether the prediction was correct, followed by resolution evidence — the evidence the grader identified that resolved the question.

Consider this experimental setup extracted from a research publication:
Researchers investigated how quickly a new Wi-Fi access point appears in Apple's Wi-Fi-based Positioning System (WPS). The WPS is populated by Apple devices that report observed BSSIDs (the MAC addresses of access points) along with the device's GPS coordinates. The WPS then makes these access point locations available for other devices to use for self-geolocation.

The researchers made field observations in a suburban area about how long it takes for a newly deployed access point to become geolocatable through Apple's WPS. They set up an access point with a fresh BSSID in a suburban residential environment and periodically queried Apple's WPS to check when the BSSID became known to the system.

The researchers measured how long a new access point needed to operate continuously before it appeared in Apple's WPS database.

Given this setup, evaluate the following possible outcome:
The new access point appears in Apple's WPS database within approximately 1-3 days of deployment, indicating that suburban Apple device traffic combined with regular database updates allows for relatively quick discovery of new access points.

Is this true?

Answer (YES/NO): NO